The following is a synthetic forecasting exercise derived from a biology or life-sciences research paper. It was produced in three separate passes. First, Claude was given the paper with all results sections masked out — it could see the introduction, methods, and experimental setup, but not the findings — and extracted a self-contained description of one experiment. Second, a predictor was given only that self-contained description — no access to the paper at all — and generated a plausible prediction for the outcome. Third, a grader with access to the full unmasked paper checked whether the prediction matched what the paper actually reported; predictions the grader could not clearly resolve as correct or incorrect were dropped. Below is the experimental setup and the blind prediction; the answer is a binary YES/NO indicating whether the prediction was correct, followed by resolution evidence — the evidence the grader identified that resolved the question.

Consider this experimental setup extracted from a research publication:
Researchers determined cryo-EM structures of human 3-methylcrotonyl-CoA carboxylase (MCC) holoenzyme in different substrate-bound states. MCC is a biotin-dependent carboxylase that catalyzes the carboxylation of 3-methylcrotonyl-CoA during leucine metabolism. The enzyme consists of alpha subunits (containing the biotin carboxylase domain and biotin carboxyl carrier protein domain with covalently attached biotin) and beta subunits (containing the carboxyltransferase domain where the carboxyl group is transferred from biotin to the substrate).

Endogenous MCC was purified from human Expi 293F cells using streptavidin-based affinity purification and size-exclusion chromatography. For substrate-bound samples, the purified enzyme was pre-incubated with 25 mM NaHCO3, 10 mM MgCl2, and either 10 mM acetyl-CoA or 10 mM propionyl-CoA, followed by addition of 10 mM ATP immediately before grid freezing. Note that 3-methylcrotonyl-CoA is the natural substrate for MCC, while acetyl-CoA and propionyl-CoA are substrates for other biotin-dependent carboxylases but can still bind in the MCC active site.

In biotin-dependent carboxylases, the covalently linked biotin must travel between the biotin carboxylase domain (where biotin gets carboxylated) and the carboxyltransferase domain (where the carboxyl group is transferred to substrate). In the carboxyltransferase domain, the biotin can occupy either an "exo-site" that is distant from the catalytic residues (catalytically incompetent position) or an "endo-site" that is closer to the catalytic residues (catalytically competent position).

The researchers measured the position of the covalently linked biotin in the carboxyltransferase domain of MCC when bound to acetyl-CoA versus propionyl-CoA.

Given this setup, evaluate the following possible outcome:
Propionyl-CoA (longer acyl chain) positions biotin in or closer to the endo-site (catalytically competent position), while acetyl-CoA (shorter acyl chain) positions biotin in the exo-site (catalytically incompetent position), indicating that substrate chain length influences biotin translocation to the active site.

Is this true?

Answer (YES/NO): NO